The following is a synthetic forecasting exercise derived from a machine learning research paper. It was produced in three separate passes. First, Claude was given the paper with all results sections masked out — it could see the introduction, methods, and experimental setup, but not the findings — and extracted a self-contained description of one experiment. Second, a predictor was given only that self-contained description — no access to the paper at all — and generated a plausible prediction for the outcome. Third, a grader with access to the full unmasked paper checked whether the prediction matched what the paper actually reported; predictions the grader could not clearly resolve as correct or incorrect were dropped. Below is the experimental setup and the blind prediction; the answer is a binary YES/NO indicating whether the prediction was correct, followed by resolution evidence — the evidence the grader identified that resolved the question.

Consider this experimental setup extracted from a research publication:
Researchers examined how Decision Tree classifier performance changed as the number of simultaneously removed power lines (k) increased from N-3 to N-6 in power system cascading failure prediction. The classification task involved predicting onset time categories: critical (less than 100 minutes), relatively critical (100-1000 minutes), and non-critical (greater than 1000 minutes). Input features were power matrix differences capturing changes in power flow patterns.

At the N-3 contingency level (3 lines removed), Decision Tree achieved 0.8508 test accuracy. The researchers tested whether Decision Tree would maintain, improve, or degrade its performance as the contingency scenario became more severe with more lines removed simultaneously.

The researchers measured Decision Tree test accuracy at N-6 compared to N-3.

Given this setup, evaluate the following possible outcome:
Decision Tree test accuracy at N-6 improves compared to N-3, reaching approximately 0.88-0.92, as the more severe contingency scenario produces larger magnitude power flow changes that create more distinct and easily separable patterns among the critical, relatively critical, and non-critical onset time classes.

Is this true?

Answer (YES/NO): NO